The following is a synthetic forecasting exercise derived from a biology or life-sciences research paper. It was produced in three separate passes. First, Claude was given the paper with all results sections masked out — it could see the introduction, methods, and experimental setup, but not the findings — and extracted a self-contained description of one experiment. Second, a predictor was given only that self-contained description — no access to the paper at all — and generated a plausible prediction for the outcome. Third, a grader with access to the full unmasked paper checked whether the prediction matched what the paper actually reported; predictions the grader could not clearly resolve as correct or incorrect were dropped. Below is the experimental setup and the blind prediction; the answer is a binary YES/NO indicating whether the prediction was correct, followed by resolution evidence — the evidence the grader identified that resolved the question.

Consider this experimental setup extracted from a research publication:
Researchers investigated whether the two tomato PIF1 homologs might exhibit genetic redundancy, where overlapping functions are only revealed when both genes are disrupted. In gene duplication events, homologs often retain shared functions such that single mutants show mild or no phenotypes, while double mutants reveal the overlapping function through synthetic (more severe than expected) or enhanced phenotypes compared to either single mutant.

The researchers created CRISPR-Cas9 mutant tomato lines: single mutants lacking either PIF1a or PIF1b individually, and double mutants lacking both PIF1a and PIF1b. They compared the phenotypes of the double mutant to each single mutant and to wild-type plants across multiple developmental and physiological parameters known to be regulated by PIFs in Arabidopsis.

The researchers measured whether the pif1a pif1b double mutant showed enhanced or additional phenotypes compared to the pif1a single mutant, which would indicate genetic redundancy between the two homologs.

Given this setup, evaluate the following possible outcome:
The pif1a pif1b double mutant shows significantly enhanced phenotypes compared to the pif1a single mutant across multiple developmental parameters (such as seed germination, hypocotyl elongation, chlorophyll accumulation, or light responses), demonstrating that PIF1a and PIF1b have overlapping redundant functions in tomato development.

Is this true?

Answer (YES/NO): NO